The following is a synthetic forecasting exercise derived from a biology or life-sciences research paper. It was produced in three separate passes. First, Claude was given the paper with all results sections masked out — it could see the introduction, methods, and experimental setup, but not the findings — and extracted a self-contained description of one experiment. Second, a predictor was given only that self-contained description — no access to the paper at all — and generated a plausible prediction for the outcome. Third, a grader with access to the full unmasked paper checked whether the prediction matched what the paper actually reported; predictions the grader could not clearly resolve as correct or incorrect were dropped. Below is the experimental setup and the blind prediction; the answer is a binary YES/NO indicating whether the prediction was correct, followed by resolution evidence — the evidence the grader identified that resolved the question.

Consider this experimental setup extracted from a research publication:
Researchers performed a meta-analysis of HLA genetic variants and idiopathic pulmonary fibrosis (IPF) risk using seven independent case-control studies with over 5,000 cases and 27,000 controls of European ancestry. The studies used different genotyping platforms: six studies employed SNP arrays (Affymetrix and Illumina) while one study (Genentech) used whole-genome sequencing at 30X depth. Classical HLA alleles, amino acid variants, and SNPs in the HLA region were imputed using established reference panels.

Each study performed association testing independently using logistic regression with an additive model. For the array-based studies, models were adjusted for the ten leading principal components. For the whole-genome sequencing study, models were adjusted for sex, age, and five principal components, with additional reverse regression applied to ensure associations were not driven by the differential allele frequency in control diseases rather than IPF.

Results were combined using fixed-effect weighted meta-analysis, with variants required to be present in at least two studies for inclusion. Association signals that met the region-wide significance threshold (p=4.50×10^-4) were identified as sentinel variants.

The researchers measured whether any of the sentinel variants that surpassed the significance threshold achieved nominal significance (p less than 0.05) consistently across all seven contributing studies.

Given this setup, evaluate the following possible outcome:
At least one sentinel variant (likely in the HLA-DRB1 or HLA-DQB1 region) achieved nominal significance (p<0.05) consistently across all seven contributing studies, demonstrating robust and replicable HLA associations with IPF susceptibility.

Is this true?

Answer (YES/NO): NO